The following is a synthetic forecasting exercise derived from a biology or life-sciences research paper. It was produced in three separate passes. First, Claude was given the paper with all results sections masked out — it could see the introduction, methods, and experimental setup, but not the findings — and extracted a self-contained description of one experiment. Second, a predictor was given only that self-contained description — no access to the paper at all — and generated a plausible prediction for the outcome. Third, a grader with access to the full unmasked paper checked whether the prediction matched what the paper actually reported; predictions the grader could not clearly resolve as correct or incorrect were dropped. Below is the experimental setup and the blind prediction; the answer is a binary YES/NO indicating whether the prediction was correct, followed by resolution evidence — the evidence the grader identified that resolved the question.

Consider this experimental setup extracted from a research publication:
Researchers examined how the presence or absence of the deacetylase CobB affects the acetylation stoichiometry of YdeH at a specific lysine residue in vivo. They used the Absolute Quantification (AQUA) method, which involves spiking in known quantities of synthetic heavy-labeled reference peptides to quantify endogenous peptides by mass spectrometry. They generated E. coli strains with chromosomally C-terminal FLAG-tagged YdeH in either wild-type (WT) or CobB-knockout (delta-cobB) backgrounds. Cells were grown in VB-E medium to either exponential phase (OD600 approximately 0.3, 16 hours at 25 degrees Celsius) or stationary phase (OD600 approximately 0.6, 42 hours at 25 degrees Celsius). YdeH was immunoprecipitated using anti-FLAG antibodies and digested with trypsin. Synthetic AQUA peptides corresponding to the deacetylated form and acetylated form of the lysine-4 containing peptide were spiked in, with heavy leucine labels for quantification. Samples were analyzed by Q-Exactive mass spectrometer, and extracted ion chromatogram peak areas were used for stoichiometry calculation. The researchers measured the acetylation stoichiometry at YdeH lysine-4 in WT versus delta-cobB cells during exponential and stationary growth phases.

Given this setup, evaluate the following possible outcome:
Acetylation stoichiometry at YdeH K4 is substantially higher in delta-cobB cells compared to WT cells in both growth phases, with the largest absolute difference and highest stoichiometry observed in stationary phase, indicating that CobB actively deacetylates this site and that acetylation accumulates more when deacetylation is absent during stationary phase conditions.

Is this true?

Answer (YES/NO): YES